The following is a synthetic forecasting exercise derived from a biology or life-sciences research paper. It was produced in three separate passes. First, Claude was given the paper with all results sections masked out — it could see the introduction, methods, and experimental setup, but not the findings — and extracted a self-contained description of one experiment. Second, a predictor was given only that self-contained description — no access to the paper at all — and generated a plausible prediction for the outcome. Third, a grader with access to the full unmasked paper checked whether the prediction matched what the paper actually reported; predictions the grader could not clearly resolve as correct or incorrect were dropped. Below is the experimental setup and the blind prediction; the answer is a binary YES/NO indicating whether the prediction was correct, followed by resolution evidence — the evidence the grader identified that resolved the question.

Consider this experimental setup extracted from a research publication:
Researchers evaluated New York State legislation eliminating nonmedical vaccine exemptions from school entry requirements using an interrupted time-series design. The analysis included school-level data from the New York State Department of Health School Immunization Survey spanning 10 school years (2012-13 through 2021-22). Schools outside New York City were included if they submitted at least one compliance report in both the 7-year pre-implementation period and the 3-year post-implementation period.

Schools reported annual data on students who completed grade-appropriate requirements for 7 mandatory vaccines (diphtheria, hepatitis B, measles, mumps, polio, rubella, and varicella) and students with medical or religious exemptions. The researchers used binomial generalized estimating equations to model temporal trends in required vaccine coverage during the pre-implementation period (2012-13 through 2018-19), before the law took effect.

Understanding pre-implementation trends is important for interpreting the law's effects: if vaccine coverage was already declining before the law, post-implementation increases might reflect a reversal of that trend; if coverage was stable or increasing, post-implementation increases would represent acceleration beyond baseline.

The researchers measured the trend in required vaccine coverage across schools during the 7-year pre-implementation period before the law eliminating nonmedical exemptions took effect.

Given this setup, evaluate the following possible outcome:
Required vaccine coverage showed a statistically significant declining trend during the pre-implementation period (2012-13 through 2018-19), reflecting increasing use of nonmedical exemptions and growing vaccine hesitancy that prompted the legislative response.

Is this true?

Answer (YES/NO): YES